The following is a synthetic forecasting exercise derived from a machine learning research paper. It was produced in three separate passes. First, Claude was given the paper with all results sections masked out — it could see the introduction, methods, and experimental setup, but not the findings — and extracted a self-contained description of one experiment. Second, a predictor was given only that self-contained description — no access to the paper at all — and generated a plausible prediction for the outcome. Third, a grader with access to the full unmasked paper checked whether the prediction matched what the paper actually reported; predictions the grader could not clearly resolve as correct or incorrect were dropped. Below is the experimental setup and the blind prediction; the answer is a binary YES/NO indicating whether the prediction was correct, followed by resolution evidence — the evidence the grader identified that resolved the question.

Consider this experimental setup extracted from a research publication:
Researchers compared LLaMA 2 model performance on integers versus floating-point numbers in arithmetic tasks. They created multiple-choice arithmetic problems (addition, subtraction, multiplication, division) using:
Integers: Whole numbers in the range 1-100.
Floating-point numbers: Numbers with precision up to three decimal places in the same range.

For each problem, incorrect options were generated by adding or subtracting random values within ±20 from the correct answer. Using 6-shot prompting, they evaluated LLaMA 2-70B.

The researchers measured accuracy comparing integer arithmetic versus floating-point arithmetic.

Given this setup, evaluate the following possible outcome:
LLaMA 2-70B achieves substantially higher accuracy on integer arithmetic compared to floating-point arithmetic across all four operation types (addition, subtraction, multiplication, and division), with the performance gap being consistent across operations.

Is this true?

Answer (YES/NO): NO